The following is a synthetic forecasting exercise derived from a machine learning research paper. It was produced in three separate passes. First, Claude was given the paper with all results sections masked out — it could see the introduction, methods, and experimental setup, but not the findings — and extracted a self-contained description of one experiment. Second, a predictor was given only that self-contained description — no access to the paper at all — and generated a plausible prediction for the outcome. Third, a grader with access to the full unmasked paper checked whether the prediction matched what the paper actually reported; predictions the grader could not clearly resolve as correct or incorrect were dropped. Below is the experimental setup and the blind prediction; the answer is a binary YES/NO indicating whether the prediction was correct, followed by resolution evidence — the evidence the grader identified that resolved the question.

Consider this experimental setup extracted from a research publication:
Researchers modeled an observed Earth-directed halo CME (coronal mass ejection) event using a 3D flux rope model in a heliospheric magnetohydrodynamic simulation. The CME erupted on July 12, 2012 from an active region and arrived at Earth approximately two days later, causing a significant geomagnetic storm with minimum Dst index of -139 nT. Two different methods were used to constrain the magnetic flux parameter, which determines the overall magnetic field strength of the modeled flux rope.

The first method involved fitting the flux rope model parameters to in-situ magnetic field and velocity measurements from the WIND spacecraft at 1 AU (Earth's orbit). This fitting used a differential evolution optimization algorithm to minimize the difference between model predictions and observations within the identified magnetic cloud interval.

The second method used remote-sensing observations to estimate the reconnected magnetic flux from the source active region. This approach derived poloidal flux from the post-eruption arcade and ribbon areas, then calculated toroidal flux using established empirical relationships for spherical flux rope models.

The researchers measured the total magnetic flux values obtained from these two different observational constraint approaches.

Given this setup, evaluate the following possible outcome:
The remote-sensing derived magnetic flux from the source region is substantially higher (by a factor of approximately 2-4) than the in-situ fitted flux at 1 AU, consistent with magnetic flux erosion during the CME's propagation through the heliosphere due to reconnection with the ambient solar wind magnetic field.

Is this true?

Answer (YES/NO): NO